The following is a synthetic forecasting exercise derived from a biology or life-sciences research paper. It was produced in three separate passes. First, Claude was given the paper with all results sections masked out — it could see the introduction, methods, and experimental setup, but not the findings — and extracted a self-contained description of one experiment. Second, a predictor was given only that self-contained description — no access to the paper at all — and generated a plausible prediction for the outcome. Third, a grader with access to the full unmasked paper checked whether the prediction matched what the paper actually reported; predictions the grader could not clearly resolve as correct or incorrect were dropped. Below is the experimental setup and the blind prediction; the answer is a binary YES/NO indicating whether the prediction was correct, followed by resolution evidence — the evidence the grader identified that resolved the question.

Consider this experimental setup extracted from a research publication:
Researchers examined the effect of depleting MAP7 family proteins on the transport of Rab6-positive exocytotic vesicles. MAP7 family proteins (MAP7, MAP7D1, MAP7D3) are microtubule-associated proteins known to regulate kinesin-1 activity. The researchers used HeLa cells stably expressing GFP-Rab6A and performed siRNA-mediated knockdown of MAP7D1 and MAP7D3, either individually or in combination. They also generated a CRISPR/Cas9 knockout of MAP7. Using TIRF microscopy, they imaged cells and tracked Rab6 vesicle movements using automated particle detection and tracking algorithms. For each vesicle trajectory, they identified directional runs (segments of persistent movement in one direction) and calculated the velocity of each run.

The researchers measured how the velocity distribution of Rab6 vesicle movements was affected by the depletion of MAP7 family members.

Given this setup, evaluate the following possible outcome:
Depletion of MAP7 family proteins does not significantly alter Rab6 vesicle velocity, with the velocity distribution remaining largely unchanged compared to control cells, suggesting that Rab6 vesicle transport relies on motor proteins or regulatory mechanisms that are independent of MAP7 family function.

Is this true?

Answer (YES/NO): NO